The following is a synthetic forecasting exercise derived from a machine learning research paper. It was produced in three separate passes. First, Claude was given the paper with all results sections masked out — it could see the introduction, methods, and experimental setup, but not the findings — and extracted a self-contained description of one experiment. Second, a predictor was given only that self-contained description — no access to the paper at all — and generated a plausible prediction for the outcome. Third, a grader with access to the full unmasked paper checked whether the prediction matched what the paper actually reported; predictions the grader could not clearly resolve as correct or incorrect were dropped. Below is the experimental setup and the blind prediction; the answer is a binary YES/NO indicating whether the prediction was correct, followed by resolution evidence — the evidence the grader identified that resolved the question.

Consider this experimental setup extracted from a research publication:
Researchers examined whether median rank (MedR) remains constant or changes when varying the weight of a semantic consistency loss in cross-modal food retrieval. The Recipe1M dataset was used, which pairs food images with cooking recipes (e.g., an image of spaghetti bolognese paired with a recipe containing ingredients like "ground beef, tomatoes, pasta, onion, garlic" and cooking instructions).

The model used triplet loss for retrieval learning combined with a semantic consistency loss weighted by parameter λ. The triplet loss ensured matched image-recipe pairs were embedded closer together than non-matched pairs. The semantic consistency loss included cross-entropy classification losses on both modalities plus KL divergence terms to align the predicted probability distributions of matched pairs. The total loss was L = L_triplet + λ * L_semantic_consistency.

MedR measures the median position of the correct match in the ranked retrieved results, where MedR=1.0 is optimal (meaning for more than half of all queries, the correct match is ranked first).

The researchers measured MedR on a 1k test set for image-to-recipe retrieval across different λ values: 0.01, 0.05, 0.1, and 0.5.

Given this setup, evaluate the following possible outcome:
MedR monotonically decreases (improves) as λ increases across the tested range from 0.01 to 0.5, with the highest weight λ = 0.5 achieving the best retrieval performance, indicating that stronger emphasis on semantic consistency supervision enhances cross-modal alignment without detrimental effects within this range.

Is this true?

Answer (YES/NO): NO